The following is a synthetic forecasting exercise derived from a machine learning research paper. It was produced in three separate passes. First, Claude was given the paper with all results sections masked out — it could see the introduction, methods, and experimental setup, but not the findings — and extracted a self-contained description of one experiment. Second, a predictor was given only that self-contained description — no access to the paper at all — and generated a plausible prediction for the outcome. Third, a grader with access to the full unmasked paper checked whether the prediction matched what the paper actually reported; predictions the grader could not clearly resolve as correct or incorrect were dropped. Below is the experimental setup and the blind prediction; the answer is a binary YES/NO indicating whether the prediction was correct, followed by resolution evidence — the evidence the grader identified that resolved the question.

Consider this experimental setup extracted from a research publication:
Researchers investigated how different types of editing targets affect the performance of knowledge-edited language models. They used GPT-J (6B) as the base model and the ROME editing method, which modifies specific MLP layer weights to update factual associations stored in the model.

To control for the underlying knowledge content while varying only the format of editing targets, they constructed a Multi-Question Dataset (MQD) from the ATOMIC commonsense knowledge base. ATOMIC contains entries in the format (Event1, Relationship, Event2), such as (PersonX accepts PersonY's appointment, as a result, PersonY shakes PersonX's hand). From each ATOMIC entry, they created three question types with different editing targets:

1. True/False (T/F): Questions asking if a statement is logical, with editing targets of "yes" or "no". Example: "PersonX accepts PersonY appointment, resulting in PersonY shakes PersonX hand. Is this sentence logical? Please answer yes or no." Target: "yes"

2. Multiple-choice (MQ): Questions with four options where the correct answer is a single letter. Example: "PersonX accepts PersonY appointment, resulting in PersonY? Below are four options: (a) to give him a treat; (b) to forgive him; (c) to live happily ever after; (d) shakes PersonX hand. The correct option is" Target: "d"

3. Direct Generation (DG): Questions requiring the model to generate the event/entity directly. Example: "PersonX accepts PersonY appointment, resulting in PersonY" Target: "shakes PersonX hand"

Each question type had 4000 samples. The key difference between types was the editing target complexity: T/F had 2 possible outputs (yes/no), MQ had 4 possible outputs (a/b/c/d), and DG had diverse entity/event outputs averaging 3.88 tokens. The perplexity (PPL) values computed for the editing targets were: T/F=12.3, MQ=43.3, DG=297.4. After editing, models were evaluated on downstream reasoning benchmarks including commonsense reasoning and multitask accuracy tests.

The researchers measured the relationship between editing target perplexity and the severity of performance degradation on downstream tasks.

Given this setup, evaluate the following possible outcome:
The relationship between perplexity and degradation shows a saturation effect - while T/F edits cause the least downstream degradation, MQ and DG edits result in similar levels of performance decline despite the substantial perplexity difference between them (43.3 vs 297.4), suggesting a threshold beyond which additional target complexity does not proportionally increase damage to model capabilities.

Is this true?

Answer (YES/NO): NO